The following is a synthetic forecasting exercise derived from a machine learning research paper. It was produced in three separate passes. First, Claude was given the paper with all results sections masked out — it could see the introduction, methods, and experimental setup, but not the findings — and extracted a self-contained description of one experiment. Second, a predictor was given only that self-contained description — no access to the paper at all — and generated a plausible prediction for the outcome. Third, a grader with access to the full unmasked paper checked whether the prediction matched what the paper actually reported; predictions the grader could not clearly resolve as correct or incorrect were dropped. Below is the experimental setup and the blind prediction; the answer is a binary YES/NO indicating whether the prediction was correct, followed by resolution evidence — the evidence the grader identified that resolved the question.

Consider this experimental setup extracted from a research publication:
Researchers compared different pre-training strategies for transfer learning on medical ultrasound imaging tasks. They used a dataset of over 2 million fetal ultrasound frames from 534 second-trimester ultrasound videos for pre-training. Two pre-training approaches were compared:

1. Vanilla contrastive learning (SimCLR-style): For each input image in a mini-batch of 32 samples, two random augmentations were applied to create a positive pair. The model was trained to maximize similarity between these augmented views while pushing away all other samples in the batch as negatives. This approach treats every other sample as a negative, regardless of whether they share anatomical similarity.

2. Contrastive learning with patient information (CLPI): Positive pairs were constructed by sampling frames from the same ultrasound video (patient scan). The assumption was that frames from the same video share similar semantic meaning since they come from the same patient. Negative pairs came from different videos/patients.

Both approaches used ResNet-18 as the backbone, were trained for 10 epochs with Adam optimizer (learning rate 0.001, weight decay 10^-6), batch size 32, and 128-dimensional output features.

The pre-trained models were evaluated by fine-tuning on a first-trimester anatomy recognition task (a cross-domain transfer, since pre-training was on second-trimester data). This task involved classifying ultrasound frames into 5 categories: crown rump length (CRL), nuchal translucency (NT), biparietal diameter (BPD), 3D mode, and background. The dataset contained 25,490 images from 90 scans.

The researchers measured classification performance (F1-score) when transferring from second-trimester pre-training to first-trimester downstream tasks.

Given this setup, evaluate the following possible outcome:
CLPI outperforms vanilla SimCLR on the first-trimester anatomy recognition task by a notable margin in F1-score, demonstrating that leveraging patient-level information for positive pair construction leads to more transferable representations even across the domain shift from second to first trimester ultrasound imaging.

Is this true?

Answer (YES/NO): NO